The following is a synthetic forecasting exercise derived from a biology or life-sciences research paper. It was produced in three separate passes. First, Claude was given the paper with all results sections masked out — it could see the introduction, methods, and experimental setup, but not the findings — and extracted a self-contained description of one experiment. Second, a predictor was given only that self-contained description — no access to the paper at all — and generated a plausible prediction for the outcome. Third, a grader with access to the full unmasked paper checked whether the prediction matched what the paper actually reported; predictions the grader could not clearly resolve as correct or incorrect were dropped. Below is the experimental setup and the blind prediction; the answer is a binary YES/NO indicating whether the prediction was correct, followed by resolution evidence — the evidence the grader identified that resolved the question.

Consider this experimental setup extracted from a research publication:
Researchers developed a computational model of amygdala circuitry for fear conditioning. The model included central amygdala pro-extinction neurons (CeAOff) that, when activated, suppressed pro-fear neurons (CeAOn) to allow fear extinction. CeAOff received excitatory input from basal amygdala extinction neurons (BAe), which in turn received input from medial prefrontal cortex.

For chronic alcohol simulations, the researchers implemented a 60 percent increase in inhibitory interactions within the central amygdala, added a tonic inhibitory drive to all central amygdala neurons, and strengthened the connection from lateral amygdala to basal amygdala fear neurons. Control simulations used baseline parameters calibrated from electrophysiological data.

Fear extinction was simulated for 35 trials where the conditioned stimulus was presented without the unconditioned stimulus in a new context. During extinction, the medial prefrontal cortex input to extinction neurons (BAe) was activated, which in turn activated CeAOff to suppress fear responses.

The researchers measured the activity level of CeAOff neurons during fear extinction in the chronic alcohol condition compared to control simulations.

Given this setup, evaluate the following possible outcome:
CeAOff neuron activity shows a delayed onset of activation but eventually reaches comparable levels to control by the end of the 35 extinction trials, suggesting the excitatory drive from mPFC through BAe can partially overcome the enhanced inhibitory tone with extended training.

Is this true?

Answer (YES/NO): NO